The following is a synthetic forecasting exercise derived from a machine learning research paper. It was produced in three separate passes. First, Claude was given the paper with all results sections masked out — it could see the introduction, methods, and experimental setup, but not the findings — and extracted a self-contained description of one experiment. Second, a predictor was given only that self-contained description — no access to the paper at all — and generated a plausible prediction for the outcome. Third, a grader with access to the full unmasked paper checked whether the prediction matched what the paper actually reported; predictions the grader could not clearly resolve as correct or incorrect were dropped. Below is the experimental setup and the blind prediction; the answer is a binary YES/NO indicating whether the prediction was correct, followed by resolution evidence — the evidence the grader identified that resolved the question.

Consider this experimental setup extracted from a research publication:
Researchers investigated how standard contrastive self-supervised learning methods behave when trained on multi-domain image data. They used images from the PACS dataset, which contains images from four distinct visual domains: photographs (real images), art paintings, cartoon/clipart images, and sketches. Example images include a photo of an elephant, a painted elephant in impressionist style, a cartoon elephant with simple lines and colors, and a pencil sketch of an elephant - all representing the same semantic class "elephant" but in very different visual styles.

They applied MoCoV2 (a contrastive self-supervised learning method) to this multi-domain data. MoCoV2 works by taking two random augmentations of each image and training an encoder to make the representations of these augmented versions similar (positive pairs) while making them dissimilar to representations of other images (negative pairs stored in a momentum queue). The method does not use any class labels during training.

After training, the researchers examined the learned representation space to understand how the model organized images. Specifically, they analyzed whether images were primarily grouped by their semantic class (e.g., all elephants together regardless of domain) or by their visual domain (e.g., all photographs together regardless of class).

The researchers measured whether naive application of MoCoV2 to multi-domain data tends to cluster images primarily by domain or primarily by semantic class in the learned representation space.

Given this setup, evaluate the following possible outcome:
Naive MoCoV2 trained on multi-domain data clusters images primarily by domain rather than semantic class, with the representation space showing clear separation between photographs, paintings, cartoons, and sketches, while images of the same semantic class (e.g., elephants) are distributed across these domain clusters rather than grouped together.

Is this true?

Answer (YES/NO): YES